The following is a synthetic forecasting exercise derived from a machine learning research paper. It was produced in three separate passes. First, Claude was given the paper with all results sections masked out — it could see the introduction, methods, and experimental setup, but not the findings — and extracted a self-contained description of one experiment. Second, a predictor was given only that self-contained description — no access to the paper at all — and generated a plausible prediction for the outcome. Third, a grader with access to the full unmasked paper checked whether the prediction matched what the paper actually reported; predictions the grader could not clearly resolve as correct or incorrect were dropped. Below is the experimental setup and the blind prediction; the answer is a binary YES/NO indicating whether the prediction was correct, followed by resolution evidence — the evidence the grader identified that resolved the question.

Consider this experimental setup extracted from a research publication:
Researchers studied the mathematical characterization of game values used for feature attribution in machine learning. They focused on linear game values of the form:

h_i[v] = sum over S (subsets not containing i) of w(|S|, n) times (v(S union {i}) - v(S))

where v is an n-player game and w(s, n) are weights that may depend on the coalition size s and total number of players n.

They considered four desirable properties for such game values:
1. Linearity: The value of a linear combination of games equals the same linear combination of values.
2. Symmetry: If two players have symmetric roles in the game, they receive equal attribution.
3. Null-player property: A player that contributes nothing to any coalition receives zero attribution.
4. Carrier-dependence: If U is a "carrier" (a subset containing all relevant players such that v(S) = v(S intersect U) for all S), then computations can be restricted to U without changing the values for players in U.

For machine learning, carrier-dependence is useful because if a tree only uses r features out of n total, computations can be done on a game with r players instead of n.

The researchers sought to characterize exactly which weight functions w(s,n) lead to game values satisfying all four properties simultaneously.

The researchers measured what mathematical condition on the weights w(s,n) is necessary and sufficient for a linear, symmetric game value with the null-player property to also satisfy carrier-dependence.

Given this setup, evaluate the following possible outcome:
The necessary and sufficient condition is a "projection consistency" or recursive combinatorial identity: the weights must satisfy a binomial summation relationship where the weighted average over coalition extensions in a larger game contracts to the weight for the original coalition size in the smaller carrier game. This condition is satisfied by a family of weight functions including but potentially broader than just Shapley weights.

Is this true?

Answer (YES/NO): NO